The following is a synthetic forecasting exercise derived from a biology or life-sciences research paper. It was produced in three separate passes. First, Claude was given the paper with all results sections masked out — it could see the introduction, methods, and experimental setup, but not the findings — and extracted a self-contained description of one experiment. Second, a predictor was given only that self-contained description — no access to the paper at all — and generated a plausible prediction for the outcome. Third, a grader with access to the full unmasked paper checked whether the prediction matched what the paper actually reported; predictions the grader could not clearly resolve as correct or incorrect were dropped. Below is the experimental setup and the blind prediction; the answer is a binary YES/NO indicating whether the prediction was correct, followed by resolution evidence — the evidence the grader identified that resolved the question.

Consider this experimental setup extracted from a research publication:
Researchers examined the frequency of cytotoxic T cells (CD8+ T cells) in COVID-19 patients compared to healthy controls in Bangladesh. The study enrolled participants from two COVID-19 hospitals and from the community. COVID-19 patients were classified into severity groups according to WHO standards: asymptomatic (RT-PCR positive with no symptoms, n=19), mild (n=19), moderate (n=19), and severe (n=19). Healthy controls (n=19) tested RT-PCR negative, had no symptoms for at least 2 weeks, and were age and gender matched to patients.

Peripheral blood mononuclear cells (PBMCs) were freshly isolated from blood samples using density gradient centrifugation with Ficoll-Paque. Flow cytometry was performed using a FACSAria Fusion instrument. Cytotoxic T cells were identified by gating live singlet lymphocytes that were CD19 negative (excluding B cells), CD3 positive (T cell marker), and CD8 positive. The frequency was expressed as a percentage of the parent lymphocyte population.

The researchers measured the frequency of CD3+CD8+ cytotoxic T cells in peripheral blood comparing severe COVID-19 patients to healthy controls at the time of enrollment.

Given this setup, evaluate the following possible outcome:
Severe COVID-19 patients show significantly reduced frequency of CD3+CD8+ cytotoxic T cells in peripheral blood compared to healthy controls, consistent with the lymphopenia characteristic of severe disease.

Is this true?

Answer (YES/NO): NO